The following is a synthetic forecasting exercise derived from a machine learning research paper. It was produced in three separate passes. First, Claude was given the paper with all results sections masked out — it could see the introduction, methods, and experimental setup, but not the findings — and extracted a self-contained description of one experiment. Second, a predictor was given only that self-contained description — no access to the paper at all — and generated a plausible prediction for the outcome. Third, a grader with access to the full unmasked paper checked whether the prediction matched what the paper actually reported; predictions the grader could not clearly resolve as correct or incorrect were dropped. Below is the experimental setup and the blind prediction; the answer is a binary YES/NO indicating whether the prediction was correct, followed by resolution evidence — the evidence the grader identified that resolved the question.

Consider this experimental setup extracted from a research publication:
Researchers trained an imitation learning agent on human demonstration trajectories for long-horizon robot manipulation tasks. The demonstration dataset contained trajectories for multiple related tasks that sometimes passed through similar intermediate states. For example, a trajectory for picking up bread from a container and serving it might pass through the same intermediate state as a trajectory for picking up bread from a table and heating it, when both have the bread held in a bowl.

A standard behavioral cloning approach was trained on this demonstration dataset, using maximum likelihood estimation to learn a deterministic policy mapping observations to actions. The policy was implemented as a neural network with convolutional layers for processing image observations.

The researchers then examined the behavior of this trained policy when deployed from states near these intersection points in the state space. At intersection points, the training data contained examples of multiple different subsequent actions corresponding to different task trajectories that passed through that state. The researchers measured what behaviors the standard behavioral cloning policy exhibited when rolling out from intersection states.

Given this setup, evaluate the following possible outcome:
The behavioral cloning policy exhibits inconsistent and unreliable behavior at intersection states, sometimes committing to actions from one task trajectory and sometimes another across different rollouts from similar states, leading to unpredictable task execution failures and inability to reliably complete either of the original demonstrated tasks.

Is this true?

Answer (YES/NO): NO